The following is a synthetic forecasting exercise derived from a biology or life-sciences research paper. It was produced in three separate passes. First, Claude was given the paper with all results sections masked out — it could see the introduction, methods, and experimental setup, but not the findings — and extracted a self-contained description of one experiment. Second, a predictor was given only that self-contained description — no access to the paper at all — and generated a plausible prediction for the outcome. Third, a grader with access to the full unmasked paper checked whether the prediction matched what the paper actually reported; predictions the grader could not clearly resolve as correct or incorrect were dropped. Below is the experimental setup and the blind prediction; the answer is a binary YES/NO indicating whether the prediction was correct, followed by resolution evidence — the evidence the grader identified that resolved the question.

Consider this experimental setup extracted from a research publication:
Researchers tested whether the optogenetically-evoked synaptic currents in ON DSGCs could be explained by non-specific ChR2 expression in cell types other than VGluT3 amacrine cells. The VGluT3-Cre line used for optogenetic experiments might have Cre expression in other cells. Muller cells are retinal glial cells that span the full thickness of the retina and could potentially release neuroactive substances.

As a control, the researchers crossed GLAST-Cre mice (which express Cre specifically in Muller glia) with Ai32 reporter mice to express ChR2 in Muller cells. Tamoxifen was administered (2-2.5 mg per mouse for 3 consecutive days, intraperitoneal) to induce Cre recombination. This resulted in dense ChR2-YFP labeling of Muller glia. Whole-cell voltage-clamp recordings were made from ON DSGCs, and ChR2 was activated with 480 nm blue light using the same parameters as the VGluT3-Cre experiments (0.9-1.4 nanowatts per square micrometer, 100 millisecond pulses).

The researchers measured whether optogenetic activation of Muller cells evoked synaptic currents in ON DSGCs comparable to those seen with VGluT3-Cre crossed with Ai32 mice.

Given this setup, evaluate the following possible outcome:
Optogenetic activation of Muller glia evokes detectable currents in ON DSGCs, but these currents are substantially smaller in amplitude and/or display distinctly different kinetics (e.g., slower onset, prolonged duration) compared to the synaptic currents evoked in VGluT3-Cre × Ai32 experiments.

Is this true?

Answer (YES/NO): NO